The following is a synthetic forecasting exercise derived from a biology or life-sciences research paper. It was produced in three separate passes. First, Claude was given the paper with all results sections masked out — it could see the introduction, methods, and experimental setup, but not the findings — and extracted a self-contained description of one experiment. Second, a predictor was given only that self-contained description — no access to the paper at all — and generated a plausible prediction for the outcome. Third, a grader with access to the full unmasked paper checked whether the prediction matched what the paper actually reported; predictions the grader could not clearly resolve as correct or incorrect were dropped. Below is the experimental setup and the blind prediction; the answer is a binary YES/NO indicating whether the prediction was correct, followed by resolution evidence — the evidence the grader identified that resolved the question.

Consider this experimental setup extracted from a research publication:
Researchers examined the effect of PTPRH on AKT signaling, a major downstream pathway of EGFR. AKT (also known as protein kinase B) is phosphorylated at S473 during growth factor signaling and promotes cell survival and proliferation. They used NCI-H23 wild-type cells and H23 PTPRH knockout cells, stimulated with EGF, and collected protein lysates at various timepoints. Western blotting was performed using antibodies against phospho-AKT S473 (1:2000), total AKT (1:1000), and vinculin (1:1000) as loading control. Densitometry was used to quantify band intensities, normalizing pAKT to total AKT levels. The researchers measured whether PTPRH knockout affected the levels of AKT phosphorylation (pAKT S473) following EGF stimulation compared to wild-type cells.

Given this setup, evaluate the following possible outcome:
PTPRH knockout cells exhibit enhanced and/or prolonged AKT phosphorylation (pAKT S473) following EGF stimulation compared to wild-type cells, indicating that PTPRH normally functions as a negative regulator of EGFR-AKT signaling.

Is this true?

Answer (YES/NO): NO